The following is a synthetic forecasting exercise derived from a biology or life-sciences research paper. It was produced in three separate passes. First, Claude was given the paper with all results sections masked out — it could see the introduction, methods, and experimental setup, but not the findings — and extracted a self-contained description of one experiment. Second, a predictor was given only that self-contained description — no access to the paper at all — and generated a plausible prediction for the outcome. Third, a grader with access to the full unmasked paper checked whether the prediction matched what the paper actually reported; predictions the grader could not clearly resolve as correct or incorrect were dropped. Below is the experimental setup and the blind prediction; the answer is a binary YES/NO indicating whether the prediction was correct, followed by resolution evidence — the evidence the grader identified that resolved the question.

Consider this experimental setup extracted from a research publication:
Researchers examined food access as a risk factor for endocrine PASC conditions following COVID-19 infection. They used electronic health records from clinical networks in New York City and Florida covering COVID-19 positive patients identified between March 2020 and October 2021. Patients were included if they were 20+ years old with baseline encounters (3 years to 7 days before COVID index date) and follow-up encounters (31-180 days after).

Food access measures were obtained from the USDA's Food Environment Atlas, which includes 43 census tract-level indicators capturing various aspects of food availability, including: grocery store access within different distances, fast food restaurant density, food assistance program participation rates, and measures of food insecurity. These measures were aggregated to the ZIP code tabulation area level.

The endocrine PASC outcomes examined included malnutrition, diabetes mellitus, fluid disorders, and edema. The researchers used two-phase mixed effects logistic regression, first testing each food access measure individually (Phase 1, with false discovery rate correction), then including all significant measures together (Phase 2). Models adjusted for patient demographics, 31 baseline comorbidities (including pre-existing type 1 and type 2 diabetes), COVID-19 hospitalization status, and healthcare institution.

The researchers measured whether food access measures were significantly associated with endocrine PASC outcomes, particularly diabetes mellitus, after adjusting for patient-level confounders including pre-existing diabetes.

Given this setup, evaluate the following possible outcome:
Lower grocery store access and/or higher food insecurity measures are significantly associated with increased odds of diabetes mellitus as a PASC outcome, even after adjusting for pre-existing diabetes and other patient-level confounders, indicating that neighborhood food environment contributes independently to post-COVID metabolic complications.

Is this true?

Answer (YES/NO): NO